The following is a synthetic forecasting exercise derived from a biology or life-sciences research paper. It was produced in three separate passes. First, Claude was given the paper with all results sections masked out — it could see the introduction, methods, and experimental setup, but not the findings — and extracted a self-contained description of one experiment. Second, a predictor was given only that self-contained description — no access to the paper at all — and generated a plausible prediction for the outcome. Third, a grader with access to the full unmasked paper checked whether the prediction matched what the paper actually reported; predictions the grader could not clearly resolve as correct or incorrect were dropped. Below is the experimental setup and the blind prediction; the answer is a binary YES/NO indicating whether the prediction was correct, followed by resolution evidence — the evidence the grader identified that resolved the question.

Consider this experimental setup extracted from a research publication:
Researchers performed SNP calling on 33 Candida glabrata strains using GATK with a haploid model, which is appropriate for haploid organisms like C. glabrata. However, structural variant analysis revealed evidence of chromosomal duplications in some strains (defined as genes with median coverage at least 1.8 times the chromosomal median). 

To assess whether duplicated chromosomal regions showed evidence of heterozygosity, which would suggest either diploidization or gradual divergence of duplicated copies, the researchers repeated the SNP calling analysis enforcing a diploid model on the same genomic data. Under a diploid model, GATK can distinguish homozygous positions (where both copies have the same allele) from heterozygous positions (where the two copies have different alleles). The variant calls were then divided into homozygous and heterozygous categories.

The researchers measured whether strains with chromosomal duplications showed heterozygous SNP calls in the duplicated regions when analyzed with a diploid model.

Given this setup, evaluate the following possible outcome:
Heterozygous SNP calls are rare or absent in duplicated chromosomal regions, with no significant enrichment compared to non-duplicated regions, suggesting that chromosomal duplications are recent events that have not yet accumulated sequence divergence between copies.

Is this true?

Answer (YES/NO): YES